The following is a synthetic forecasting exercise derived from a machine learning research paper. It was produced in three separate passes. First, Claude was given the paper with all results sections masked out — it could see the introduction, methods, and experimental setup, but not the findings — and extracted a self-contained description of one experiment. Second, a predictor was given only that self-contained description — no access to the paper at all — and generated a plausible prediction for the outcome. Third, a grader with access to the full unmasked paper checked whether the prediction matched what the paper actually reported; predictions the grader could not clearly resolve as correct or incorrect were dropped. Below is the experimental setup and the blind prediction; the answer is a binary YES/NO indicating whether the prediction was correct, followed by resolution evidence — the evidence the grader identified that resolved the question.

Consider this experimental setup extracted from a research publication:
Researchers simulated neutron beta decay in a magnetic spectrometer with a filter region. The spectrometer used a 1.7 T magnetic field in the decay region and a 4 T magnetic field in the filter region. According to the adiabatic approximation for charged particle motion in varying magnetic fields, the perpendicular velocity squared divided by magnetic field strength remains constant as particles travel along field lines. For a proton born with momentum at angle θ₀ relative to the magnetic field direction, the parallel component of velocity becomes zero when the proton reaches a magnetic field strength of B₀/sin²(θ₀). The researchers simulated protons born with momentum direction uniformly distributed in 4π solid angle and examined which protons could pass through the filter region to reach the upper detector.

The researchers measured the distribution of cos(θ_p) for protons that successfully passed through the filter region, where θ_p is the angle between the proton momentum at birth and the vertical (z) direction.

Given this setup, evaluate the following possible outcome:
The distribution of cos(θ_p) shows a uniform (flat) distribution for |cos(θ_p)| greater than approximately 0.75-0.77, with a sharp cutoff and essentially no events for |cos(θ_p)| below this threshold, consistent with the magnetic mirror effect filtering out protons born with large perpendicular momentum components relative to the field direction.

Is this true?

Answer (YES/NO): NO